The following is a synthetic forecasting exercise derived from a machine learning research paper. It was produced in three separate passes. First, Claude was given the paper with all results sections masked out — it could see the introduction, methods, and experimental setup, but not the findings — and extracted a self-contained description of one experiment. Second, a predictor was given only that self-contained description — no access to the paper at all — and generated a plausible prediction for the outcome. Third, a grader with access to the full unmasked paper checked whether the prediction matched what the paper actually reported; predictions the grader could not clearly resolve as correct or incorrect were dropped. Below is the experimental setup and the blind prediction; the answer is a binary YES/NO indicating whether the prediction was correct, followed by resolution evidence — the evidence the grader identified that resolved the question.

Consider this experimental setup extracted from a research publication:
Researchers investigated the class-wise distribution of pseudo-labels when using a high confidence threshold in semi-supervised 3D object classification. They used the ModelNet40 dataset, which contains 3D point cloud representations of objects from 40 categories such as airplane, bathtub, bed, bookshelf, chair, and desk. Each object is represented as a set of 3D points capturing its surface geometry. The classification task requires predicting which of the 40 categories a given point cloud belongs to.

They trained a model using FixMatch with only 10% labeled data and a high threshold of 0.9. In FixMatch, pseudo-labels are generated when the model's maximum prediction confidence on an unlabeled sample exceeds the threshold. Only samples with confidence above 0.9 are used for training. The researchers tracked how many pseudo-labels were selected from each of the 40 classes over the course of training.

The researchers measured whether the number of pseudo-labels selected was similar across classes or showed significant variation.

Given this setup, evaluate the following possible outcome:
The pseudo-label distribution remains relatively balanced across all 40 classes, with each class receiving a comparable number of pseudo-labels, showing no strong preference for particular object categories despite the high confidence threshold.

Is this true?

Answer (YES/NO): NO